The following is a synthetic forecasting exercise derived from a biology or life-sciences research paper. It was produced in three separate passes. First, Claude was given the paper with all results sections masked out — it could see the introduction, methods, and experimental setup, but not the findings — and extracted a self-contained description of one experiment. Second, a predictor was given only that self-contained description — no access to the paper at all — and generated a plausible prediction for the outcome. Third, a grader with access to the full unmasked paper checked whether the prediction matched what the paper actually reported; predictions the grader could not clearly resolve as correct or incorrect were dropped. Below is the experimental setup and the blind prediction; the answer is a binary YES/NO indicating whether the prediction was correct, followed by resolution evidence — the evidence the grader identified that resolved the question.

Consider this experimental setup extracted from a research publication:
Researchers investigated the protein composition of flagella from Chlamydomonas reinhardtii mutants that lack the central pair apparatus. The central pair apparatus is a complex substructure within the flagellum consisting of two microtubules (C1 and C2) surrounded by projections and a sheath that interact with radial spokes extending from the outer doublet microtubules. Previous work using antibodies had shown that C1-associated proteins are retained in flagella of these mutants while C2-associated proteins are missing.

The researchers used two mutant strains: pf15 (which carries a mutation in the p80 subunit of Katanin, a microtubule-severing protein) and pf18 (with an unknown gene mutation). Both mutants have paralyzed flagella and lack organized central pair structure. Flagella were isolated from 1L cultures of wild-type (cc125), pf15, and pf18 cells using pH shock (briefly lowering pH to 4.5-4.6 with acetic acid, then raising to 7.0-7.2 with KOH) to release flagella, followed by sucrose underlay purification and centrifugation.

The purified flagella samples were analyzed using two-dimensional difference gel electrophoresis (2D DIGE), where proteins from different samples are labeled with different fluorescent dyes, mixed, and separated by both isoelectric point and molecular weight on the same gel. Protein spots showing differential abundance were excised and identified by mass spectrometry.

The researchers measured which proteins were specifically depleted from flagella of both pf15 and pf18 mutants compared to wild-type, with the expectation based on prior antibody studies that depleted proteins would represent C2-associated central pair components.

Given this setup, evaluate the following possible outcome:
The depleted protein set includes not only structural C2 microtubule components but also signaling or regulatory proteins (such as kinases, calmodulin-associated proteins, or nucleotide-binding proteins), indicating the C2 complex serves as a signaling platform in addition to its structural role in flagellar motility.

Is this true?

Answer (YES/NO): NO